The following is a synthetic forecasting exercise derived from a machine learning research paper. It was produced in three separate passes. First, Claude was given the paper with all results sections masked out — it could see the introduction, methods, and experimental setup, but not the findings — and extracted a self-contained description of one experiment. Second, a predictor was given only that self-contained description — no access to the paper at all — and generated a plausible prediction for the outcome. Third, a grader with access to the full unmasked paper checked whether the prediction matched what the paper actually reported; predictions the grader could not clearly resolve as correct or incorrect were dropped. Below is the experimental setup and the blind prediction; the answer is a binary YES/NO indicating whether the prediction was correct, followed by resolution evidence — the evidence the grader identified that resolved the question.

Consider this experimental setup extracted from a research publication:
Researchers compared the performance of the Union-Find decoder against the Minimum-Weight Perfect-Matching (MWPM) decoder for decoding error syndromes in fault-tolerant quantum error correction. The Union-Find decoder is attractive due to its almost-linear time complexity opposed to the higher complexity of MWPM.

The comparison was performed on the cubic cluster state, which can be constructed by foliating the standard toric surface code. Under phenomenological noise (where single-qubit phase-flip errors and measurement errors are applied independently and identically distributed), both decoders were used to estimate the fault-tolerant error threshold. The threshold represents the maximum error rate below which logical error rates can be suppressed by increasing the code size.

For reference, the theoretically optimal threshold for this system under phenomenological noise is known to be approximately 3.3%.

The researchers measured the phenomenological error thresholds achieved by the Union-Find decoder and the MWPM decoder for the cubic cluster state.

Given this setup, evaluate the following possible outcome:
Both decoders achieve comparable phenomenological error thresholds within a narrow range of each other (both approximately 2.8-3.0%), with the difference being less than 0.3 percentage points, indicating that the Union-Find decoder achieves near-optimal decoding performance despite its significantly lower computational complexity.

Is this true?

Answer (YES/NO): NO